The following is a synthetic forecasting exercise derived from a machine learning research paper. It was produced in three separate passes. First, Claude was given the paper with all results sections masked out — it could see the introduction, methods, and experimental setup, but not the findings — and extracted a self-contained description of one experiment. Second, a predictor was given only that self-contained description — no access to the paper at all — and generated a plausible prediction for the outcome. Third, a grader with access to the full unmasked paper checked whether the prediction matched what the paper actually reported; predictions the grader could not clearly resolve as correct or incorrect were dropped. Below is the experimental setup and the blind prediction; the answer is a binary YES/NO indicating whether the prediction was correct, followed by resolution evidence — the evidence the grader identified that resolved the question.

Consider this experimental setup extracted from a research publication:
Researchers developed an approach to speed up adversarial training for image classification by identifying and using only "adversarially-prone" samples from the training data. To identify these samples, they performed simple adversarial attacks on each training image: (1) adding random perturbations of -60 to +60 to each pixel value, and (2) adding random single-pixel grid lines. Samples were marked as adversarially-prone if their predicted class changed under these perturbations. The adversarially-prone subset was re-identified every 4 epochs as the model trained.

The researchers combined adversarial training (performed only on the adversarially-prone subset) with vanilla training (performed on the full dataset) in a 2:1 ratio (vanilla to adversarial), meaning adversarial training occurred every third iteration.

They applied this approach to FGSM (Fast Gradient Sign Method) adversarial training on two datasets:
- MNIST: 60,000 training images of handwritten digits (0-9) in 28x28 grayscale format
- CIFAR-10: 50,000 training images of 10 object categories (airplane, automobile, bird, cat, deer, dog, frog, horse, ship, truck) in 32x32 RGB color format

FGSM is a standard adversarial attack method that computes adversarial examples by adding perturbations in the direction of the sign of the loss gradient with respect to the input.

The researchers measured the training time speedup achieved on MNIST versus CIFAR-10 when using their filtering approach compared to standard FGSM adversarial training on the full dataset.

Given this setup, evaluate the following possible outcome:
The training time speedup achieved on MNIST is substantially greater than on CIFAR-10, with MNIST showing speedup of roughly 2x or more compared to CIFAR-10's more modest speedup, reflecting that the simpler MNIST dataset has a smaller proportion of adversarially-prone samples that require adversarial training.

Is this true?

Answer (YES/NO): YES